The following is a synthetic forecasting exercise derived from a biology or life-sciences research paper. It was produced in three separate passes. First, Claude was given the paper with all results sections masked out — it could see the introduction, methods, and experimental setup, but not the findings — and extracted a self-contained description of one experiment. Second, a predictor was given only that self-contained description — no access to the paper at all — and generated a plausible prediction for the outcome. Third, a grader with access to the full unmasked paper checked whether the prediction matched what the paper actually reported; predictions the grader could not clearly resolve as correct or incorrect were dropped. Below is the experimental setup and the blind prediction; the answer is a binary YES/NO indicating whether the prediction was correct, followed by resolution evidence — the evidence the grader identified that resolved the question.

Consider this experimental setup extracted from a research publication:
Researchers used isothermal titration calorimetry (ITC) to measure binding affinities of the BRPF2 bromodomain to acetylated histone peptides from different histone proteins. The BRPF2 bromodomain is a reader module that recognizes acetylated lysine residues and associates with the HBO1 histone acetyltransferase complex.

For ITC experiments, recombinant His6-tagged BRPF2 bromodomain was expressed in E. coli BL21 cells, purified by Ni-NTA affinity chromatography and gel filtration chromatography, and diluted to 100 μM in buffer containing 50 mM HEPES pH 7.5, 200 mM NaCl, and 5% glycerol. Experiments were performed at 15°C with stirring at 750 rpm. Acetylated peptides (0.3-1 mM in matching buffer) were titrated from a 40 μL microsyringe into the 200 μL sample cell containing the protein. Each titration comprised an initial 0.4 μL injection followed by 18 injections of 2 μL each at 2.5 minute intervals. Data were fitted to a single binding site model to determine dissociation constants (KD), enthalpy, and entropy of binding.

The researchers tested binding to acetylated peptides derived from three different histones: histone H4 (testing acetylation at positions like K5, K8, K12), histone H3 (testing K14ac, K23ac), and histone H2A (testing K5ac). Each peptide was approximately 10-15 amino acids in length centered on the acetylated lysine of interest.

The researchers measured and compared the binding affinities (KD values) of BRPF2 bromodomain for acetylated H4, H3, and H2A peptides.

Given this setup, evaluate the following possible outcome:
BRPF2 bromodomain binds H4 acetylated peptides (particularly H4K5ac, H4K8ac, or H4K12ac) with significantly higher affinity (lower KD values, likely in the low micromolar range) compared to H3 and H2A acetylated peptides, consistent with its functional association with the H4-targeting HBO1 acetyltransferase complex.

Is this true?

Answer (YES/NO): YES